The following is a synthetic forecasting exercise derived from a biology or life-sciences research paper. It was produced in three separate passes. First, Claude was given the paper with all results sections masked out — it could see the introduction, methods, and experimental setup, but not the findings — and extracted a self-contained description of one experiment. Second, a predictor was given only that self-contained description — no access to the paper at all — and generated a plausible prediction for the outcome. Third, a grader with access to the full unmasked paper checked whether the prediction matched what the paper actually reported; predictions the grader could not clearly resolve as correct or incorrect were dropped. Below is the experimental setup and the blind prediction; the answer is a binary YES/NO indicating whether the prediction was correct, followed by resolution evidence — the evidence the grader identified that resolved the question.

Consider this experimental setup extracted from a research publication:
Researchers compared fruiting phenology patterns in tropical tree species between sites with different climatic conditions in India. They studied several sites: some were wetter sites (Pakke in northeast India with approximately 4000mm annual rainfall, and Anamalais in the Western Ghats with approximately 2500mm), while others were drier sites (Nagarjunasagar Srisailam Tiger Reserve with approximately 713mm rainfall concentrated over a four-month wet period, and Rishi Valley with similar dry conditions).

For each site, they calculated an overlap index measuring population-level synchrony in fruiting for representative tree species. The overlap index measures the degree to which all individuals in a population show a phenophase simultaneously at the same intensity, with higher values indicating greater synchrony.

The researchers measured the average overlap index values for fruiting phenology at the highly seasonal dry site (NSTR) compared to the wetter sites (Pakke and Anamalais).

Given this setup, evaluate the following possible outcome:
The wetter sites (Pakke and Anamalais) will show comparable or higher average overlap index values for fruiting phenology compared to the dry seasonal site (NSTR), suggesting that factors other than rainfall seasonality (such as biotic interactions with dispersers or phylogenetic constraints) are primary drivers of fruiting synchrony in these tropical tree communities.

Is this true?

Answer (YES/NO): NO